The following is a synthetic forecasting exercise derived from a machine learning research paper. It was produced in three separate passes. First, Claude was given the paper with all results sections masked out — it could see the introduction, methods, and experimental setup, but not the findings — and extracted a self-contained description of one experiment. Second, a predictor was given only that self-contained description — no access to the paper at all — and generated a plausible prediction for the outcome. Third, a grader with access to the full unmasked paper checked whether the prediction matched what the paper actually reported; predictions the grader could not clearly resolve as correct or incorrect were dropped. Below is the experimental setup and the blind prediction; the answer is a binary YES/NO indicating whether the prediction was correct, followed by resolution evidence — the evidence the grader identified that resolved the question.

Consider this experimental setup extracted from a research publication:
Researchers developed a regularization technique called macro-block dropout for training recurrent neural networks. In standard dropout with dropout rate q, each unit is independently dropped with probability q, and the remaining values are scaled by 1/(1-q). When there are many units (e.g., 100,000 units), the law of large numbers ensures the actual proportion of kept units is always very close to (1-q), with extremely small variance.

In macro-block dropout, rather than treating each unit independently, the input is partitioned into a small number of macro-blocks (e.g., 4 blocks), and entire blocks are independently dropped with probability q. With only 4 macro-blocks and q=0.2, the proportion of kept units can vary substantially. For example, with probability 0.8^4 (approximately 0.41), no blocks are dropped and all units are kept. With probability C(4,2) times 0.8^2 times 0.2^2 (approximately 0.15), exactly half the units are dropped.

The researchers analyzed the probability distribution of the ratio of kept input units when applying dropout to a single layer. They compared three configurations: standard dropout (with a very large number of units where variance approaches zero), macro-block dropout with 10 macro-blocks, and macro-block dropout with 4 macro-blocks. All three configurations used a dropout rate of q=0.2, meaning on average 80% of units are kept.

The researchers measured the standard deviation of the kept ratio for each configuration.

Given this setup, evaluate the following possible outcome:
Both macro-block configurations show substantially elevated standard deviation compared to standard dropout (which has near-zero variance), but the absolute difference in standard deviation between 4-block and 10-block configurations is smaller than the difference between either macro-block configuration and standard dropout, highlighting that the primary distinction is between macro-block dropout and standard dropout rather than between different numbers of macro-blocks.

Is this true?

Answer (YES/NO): YES